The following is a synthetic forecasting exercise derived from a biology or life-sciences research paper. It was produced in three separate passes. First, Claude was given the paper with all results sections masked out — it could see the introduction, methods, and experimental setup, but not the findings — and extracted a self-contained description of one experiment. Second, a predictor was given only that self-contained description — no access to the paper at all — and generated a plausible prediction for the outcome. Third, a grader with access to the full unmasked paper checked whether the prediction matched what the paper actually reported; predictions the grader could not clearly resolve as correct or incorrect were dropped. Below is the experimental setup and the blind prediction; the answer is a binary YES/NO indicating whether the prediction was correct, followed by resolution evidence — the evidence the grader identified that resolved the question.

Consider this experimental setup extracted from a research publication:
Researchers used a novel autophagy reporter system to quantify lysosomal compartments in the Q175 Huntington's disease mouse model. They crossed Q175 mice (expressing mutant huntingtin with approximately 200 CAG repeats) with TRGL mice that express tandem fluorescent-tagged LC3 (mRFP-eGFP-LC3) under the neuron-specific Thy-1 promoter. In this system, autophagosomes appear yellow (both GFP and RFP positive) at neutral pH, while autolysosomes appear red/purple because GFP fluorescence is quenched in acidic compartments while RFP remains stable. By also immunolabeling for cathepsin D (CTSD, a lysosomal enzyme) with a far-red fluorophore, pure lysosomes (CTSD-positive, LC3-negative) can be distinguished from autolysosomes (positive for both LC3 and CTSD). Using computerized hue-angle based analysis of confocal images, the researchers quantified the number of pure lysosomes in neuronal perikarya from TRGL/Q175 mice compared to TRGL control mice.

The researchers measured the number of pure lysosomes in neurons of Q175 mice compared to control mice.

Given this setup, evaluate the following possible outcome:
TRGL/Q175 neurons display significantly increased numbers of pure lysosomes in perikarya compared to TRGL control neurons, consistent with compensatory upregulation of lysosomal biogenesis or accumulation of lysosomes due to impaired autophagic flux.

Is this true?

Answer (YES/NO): NO